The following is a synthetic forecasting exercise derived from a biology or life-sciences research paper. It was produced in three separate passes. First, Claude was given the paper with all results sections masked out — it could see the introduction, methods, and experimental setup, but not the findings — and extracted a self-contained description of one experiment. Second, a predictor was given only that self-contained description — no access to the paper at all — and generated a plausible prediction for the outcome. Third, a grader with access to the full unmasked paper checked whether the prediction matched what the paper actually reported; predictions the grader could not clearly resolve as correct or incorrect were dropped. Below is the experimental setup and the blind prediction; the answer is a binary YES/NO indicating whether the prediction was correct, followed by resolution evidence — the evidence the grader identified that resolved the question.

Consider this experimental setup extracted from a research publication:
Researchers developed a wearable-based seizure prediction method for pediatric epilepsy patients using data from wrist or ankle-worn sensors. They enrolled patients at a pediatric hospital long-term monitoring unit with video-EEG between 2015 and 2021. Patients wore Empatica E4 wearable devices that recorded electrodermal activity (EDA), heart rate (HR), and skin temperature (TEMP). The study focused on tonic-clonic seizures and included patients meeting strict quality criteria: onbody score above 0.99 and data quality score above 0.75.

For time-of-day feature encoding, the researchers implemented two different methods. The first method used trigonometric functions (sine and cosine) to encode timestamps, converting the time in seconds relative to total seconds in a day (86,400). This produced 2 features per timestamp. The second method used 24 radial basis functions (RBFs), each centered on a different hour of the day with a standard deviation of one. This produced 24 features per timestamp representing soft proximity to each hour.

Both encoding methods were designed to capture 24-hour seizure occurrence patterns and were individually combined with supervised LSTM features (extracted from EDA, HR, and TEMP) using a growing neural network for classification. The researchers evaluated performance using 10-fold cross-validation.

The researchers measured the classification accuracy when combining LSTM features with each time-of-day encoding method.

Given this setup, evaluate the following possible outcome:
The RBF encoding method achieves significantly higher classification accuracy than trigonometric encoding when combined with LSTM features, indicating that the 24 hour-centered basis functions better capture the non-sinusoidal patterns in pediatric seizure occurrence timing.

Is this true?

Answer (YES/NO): NO